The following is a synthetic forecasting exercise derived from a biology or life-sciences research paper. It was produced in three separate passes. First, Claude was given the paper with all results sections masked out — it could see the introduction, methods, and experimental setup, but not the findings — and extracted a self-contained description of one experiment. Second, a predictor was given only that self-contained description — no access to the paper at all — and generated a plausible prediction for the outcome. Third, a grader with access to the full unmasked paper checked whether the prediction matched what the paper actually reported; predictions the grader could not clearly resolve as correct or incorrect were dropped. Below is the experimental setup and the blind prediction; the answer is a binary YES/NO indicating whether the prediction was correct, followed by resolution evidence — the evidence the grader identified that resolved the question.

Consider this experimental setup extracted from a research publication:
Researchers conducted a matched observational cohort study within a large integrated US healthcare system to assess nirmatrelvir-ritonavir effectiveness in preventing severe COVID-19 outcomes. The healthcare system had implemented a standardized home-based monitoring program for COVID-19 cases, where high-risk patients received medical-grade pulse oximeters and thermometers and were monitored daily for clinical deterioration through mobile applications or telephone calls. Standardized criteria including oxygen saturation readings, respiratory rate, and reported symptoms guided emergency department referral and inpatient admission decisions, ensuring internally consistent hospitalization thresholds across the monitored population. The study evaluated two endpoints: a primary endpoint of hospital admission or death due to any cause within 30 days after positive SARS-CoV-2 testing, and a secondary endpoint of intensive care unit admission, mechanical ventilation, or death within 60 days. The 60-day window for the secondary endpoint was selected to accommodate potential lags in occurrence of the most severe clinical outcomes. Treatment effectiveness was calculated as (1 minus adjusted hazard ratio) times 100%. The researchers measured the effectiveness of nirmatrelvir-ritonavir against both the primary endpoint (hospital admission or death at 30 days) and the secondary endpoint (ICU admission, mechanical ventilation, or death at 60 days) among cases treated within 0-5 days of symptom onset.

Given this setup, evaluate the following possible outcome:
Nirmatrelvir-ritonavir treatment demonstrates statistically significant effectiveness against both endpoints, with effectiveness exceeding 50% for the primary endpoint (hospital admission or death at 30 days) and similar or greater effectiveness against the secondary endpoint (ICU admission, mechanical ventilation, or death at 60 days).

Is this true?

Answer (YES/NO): NO